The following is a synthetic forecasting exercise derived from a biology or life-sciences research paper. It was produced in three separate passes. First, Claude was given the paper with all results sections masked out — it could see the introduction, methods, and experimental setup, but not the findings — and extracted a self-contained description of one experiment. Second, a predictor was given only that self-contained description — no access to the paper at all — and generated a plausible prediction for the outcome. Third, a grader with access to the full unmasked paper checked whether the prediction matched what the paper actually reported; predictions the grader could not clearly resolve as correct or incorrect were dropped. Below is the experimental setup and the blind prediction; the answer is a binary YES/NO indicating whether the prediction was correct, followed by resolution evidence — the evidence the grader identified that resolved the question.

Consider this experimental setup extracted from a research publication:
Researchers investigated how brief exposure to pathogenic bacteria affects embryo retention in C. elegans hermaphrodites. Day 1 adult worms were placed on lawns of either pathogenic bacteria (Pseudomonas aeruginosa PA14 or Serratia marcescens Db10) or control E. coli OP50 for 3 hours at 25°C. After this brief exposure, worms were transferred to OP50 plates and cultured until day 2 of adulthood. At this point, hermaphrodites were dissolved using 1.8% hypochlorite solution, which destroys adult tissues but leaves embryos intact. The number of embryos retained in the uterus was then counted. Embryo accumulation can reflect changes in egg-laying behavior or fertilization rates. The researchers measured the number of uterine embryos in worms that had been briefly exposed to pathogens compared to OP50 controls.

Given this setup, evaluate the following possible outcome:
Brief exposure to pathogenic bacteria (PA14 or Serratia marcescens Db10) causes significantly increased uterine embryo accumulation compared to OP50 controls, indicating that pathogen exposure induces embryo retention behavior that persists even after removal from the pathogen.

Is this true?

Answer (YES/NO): NO